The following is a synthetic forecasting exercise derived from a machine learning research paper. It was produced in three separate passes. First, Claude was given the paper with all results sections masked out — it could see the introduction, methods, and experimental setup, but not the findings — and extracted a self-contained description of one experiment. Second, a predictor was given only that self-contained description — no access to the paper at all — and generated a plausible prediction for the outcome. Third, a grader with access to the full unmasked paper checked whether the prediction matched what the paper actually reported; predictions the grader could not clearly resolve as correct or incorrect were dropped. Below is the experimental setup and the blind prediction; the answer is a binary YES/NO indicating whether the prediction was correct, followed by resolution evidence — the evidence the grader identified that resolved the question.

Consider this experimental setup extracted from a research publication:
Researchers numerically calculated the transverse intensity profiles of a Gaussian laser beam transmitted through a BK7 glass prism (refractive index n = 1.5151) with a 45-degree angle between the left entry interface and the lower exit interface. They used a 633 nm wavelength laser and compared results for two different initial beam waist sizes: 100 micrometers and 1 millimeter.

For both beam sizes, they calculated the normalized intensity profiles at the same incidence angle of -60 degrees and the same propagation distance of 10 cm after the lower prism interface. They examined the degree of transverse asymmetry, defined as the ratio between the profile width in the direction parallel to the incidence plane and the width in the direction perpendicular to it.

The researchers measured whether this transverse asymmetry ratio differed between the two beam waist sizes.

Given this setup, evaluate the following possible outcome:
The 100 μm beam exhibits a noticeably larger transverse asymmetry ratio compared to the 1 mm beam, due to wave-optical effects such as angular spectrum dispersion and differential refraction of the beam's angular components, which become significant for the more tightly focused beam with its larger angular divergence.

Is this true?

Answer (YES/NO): NO